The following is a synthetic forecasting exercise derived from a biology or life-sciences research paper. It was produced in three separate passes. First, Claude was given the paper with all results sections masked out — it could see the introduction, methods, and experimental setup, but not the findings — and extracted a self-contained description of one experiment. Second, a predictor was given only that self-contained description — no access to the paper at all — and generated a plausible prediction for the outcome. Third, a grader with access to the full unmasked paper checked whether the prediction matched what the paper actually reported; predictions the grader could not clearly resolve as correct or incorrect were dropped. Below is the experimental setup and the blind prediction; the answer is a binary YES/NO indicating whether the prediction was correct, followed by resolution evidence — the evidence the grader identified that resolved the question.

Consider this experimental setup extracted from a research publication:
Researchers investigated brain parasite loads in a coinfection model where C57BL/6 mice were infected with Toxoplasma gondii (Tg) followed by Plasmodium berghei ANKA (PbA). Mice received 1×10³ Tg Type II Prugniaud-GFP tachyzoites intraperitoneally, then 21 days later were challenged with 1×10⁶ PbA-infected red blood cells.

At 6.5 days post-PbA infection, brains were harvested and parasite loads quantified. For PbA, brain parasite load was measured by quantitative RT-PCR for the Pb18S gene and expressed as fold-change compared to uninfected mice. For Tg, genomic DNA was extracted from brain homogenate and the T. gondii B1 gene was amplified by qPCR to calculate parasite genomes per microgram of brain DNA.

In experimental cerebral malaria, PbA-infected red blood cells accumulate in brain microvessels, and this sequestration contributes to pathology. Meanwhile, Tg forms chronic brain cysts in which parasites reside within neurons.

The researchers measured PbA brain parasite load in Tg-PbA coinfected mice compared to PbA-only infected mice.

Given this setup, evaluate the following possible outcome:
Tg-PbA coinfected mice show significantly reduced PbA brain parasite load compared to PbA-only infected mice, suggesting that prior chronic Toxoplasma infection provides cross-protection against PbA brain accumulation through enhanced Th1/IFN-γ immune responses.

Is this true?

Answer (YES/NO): NO